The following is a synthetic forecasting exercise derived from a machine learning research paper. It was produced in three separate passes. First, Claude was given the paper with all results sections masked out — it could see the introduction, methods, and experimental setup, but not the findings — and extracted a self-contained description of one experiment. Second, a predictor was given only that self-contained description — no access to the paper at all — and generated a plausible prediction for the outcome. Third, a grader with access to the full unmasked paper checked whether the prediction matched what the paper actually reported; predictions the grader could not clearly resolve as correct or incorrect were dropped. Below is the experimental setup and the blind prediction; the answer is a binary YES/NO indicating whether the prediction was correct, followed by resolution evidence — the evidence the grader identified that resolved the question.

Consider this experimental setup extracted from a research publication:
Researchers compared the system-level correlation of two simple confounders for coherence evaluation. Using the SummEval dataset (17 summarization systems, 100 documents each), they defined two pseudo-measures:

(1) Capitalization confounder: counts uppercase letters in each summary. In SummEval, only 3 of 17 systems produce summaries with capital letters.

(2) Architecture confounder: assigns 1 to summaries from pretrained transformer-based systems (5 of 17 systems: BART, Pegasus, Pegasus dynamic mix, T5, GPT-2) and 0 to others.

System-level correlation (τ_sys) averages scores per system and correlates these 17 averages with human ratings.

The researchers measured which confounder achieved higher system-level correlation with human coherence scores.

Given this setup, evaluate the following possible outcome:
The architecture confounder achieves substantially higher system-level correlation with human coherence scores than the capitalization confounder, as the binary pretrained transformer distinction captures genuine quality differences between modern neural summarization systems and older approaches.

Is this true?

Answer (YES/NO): YES